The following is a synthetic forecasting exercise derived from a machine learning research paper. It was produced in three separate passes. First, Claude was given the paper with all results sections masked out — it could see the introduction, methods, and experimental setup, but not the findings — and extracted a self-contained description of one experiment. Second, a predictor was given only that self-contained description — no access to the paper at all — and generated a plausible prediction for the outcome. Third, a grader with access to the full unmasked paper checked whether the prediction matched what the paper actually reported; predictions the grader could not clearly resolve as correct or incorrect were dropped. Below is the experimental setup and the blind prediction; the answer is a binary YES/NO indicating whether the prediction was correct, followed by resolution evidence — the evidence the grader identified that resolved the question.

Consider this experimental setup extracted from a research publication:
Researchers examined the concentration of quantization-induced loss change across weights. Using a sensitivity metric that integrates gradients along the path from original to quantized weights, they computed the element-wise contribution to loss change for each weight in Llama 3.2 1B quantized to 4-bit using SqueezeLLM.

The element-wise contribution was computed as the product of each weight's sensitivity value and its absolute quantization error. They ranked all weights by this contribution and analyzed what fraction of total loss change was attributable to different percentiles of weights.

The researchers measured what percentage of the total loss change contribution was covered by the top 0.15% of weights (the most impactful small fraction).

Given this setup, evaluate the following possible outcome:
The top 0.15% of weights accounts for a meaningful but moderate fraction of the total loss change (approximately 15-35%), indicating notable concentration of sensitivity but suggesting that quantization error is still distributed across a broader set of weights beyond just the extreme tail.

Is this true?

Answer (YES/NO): NO